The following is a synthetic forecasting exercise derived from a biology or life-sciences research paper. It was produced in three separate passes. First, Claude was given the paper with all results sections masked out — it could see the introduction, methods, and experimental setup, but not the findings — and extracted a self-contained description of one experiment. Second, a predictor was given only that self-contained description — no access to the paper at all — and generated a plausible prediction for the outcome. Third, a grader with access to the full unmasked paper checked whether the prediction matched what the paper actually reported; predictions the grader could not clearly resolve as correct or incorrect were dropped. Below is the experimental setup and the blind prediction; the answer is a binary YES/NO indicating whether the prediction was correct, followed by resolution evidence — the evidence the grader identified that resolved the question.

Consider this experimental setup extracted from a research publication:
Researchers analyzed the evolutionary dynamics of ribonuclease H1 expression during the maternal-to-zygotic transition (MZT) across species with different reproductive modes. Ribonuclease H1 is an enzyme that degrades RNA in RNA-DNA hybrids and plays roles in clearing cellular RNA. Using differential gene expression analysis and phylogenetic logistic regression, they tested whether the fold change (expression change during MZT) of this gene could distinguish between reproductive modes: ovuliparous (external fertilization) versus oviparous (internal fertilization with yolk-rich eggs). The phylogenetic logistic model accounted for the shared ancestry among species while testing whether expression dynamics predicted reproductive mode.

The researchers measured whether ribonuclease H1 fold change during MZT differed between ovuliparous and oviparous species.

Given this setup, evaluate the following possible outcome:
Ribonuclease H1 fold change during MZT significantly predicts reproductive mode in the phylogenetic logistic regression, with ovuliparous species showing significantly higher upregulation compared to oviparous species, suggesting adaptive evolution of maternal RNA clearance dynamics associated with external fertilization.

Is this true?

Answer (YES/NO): YES